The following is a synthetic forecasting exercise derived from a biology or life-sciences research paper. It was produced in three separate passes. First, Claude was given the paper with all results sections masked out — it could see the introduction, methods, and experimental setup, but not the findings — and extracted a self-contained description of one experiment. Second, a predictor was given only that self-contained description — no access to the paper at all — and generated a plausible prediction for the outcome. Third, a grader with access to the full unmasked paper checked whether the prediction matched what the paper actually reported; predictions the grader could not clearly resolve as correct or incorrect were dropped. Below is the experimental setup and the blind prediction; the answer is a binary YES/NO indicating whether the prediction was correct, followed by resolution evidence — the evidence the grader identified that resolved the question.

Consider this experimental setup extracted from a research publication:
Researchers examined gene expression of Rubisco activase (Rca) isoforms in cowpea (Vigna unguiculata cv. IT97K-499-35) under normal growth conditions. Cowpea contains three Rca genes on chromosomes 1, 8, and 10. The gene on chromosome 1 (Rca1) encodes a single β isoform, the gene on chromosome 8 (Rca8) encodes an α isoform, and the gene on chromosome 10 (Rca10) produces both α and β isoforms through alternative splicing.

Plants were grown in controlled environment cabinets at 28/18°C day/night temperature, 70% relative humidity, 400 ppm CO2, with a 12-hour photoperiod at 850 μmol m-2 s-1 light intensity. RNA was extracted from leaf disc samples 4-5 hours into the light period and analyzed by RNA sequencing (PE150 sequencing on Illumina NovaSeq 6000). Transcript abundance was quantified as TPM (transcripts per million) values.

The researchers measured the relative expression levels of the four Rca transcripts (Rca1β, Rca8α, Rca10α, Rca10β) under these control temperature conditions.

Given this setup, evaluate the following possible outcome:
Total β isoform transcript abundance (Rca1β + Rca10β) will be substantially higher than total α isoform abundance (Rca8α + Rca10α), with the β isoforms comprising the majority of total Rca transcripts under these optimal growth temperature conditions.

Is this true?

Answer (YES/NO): YES